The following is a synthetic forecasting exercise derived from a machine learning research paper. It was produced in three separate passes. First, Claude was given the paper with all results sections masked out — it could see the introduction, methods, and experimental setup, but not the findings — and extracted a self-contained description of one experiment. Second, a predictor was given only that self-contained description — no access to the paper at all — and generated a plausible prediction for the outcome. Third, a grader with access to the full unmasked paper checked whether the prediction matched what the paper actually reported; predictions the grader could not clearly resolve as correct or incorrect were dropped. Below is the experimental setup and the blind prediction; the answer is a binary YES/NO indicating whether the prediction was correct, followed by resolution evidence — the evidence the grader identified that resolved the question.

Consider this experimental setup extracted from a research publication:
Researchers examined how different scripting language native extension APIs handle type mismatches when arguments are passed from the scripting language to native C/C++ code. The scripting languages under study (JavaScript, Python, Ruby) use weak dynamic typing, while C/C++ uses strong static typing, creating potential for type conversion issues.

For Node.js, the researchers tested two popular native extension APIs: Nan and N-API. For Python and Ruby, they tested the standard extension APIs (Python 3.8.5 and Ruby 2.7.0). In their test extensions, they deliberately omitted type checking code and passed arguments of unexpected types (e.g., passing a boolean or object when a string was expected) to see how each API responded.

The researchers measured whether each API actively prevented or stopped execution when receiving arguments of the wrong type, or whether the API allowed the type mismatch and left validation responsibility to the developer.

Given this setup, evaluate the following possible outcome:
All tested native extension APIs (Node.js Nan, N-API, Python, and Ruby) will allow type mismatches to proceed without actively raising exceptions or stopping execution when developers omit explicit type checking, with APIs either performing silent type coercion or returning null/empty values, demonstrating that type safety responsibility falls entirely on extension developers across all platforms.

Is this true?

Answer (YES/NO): NO